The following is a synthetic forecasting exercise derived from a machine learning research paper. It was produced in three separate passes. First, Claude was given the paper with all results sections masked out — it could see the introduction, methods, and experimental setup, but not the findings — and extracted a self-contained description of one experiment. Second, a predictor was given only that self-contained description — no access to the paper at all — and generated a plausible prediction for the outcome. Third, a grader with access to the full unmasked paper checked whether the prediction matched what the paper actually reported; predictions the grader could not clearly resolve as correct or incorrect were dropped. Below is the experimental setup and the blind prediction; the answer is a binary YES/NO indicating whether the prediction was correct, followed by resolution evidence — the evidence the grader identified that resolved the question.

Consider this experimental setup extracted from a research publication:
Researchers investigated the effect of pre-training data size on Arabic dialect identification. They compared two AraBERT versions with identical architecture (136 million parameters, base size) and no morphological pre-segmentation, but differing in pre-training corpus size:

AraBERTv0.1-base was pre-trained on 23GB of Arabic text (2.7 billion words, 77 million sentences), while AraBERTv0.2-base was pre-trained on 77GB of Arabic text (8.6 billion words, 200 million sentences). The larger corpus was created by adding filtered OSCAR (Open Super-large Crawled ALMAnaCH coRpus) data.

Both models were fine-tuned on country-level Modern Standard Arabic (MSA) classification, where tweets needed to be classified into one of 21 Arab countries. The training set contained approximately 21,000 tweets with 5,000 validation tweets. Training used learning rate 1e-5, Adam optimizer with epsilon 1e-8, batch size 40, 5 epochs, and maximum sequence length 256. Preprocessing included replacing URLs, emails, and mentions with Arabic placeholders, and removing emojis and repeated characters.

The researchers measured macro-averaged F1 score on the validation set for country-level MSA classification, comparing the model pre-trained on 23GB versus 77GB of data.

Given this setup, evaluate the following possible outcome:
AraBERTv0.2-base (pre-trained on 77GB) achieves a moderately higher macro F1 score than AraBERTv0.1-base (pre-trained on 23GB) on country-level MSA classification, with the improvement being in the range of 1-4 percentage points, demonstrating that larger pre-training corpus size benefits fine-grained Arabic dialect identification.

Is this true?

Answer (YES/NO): YES